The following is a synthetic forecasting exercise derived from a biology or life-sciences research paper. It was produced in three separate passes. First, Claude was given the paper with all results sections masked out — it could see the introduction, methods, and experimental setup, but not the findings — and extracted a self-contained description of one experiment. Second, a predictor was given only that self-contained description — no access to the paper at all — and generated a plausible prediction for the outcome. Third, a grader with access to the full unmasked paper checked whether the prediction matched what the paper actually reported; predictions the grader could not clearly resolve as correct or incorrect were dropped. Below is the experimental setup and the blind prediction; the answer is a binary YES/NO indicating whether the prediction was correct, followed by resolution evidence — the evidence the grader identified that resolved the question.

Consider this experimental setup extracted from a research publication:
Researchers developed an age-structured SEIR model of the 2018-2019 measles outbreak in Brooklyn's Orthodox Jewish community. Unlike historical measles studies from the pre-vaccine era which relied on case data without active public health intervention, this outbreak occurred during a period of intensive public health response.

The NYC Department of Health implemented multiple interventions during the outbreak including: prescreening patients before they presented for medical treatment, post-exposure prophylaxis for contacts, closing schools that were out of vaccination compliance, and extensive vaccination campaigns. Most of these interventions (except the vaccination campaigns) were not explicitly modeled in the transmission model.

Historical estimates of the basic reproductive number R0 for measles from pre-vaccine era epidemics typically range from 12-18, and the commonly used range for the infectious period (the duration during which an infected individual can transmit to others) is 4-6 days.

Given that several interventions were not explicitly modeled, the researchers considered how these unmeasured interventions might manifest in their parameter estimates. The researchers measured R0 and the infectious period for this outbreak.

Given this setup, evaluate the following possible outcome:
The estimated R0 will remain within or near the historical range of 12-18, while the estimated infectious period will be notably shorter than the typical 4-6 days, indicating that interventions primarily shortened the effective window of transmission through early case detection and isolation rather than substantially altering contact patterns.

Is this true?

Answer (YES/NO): NO